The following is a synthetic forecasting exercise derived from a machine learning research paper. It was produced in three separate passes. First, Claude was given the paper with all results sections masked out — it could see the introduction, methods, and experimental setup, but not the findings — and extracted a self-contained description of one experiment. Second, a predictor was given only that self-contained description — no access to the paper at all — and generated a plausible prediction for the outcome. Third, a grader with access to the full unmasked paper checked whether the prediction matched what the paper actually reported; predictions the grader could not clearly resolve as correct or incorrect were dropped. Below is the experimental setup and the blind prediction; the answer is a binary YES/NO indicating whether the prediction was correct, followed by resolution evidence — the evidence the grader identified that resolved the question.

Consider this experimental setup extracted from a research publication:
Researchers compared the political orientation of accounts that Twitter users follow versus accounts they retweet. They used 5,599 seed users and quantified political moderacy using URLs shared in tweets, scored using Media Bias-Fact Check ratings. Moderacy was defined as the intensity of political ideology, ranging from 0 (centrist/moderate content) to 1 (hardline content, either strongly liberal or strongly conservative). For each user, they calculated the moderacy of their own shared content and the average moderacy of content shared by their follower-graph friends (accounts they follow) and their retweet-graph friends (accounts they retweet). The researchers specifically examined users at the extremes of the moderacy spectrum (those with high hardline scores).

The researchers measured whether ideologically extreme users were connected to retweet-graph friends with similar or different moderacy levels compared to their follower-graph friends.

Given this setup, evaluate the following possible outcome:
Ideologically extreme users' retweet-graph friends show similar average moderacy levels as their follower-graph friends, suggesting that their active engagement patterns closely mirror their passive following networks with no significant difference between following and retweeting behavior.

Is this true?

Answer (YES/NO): NO